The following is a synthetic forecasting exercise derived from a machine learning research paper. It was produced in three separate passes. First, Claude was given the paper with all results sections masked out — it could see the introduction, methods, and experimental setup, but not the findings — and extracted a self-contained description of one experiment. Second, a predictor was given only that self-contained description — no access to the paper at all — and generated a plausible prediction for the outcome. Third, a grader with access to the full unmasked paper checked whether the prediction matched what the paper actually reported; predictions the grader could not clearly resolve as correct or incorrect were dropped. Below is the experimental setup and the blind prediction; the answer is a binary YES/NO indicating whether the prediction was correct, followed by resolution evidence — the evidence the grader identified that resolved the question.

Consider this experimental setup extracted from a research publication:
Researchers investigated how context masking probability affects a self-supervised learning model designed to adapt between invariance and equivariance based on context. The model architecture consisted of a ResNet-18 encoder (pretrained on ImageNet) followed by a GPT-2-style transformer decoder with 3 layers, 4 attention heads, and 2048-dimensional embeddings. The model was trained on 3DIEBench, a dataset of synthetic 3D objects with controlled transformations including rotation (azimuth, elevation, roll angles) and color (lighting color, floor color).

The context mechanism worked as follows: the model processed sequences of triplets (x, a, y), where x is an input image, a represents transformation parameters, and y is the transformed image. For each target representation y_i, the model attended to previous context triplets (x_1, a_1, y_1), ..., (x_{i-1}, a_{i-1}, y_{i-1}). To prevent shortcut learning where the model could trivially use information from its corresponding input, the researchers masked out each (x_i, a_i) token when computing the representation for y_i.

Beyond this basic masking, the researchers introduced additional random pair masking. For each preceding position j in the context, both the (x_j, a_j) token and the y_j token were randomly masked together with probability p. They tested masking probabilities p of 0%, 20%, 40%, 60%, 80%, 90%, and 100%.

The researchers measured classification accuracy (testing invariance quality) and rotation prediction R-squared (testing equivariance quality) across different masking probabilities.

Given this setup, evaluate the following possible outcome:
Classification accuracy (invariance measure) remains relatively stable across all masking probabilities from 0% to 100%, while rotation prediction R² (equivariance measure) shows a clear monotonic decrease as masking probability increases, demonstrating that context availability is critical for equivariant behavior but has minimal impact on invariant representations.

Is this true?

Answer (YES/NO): NO